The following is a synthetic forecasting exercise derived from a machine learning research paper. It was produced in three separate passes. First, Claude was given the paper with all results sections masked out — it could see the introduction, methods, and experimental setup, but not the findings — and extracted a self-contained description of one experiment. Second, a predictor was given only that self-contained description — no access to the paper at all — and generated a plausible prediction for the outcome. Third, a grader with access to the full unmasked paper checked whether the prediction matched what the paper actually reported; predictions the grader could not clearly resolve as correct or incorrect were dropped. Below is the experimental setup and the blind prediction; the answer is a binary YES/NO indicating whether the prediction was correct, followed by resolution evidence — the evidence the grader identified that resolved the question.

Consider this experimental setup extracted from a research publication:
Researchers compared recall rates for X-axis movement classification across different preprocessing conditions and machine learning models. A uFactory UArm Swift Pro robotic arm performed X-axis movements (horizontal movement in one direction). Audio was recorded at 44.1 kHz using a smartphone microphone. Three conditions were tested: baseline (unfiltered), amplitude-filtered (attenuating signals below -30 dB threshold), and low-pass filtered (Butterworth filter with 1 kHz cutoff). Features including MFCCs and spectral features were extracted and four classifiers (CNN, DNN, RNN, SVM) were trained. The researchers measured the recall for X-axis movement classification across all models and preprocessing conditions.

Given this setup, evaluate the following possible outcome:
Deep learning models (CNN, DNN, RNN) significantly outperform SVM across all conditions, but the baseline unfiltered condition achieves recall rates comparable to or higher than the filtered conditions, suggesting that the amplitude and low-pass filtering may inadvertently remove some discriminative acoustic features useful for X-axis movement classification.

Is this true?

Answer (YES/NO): NO